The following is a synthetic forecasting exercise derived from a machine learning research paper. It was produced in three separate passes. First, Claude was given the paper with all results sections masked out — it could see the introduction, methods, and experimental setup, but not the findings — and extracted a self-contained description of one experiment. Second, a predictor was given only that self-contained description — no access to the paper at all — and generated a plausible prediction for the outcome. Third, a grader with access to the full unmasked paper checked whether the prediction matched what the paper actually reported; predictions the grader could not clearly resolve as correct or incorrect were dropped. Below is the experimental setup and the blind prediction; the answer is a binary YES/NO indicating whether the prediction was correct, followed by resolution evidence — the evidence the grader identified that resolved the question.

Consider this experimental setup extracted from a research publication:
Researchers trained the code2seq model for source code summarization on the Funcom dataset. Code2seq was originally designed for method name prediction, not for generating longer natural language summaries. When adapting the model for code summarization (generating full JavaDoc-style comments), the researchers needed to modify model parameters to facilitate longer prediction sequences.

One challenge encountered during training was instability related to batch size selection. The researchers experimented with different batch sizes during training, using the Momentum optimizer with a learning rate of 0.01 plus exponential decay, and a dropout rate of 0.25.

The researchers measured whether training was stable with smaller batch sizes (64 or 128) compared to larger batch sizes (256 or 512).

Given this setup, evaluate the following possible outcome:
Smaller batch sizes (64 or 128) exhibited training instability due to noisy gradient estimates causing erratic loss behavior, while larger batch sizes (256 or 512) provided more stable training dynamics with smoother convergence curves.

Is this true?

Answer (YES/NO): NO